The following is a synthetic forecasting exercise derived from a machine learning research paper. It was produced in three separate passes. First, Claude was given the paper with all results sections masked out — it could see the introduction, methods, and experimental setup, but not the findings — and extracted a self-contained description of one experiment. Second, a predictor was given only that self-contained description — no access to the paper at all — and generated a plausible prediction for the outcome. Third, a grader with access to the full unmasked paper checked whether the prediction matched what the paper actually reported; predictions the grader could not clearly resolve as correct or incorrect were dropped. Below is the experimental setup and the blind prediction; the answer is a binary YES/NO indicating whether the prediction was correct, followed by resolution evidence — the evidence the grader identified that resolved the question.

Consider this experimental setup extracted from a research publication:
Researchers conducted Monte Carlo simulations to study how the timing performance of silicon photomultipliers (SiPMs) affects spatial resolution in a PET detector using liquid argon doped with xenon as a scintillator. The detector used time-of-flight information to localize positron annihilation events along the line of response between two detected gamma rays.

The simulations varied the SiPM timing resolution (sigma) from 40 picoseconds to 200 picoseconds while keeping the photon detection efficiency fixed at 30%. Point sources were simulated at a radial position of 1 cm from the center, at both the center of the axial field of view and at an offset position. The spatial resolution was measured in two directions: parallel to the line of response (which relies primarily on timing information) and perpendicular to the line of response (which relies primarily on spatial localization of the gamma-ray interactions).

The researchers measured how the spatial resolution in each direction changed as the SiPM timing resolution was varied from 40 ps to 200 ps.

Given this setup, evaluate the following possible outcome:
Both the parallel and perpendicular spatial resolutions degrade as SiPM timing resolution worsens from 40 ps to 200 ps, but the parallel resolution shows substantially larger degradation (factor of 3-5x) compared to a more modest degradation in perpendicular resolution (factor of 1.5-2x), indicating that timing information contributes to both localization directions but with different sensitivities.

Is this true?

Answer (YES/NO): NO